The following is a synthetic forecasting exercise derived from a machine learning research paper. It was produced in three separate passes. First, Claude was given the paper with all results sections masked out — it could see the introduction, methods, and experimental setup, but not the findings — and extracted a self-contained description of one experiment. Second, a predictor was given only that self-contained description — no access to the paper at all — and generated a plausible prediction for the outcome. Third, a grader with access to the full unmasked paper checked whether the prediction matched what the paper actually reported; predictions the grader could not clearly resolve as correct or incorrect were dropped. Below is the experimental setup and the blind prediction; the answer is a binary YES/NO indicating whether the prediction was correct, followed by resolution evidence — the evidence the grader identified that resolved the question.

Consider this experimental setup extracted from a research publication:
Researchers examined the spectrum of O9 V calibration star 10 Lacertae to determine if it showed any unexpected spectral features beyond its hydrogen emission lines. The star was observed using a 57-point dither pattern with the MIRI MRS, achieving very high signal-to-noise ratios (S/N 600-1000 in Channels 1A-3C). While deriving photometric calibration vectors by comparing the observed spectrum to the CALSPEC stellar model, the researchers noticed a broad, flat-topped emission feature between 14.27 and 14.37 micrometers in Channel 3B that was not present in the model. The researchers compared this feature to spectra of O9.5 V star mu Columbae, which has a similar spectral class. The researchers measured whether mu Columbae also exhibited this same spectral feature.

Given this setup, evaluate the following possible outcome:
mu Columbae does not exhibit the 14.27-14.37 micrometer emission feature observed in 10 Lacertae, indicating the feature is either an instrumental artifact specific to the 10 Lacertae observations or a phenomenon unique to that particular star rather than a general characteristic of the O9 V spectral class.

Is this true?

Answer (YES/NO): YES